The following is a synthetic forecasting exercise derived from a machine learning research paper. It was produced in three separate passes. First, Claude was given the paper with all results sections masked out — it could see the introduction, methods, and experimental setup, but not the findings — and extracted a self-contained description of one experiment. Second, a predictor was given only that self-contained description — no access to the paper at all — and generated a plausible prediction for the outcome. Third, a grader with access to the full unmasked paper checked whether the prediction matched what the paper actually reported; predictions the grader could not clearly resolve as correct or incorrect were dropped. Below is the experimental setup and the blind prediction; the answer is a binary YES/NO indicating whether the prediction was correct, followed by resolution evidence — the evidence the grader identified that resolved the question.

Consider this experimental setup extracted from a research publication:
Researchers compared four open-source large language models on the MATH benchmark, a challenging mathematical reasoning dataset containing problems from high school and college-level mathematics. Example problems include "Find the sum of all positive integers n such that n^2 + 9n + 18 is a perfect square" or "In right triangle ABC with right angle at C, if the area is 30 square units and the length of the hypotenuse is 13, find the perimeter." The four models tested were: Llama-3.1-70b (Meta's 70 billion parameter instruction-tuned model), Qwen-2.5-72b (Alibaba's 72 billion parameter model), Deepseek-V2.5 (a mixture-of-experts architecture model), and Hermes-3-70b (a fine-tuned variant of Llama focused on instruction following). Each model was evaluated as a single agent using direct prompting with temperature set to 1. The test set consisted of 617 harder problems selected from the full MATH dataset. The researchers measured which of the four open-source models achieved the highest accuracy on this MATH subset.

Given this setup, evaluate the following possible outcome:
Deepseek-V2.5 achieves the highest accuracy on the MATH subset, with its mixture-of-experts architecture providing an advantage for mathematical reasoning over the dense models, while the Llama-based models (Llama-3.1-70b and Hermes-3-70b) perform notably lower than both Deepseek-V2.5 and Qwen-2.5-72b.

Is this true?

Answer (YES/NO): NO